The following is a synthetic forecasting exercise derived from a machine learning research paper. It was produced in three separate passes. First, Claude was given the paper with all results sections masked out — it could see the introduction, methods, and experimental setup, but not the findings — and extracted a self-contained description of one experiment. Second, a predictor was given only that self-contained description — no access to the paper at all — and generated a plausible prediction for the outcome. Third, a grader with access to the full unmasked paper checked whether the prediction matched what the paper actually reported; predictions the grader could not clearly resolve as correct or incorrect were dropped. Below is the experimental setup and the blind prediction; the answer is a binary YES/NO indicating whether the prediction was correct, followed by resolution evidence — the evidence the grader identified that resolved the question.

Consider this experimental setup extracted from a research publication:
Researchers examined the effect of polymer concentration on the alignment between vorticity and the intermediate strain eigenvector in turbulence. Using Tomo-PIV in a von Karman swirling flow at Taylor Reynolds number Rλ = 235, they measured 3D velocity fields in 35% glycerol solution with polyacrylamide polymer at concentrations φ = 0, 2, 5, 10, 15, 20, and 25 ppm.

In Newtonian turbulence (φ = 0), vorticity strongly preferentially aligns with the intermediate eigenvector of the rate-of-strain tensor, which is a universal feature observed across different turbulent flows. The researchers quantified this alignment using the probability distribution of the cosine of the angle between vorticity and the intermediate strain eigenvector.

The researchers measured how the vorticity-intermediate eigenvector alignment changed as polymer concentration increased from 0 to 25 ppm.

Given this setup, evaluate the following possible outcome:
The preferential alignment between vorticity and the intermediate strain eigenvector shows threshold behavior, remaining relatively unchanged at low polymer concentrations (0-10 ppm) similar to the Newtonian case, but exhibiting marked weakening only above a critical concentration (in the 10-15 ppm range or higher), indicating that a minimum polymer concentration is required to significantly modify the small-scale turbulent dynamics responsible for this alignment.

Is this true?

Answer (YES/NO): NO